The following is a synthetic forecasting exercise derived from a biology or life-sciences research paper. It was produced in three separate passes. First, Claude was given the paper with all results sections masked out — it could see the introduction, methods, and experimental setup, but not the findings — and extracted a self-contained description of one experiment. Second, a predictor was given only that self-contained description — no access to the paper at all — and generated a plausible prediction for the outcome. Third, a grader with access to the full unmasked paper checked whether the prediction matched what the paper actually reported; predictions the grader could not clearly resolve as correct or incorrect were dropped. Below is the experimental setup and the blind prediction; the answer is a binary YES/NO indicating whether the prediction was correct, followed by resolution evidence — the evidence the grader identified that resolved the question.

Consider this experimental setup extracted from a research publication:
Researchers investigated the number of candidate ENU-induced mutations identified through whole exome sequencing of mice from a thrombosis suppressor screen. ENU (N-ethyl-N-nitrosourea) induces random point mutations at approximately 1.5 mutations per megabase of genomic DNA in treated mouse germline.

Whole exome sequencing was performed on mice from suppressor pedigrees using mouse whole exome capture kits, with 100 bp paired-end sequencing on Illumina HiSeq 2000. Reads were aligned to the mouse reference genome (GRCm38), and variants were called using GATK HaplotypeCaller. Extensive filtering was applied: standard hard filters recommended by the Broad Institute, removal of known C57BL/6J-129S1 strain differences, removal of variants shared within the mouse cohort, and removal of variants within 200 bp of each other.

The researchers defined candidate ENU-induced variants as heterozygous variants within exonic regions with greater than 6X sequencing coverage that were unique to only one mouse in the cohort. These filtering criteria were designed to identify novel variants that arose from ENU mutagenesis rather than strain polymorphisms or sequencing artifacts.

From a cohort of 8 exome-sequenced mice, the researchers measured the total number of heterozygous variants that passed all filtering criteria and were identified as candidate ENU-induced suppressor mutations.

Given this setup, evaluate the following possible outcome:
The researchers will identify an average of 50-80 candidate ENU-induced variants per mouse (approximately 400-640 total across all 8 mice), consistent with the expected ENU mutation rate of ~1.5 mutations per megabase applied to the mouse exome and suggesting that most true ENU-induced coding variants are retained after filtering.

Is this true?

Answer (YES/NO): NO